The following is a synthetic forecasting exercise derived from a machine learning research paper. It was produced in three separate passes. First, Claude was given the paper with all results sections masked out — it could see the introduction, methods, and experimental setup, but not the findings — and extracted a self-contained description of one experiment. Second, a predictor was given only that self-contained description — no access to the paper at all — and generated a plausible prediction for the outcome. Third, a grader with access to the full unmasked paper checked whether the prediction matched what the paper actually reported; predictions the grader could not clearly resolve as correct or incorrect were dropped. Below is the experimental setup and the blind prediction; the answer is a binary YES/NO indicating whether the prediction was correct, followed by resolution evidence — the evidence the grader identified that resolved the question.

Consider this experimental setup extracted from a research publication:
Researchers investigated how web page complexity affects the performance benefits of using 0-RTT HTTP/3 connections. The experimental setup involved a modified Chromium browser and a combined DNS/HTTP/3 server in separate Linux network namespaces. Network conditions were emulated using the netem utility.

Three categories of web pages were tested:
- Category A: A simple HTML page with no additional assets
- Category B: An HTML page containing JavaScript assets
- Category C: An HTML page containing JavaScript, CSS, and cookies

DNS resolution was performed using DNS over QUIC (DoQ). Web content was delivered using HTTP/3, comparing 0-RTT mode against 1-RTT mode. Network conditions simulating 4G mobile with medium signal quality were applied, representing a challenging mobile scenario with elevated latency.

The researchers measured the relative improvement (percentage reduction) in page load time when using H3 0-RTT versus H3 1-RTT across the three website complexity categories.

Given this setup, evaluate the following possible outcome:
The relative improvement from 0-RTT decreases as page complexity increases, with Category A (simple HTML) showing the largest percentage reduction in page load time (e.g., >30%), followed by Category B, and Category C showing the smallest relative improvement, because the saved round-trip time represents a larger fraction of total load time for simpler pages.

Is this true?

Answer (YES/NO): NO